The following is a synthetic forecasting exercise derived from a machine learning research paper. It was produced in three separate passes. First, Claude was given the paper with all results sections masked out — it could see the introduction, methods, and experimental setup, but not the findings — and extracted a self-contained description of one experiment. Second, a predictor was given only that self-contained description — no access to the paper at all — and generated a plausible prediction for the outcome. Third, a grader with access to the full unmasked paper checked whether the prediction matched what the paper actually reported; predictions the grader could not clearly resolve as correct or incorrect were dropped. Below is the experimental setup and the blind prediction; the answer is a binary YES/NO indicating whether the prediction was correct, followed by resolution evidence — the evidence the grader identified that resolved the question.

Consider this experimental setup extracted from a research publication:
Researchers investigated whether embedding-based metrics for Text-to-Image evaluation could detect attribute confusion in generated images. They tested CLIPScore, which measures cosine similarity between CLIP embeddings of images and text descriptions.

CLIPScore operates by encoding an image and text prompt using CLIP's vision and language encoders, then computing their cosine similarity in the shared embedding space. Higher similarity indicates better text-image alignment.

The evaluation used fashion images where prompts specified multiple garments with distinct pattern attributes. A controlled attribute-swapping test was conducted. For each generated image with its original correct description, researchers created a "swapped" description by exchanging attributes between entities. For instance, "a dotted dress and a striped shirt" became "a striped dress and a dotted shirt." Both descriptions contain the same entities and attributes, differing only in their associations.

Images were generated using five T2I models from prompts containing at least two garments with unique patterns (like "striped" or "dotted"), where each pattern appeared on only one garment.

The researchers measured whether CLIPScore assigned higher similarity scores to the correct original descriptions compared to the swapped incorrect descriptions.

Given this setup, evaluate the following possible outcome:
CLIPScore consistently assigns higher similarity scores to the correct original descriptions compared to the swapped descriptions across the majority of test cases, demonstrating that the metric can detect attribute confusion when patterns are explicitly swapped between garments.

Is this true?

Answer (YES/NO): NO